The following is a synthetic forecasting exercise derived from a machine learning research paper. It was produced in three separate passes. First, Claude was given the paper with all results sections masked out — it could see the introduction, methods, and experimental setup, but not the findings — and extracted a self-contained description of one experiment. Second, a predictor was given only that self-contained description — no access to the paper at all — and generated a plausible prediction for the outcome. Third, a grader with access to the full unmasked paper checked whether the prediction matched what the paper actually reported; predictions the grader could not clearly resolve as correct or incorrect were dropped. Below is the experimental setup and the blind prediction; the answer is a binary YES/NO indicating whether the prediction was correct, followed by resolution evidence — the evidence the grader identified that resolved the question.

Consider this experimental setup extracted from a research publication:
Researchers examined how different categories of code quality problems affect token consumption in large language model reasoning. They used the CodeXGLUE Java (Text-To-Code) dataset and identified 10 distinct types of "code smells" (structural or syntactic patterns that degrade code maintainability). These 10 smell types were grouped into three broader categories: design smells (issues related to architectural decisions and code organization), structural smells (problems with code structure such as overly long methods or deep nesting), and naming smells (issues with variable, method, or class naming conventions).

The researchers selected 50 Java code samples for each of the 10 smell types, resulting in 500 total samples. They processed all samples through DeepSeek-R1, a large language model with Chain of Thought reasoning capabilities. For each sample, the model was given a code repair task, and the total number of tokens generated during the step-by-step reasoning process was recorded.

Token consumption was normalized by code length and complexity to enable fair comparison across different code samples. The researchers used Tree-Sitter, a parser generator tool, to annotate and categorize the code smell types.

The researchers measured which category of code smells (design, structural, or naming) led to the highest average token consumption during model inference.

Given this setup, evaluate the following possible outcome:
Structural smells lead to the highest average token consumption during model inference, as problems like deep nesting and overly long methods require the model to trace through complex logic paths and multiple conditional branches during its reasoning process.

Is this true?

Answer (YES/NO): NO